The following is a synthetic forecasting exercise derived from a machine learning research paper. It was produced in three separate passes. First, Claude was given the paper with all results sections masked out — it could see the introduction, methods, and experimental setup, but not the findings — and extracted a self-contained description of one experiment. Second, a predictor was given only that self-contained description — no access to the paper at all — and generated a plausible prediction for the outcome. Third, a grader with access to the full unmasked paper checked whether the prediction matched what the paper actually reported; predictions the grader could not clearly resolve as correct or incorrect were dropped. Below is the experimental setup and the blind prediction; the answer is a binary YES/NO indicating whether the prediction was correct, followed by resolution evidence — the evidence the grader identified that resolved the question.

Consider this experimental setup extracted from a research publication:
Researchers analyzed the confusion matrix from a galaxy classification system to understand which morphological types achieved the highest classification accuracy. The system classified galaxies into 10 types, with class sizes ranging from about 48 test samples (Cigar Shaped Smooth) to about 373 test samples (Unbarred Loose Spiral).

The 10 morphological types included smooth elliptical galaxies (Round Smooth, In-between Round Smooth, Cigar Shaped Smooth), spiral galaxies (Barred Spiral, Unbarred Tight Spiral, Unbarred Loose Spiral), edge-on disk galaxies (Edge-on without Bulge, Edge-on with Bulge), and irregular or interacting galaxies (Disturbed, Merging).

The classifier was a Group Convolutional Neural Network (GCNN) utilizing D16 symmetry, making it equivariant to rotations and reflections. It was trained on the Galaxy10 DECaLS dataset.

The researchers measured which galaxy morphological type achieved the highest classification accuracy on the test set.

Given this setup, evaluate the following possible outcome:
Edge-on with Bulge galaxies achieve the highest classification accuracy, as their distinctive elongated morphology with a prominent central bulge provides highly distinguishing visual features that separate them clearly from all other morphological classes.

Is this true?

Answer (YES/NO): NO